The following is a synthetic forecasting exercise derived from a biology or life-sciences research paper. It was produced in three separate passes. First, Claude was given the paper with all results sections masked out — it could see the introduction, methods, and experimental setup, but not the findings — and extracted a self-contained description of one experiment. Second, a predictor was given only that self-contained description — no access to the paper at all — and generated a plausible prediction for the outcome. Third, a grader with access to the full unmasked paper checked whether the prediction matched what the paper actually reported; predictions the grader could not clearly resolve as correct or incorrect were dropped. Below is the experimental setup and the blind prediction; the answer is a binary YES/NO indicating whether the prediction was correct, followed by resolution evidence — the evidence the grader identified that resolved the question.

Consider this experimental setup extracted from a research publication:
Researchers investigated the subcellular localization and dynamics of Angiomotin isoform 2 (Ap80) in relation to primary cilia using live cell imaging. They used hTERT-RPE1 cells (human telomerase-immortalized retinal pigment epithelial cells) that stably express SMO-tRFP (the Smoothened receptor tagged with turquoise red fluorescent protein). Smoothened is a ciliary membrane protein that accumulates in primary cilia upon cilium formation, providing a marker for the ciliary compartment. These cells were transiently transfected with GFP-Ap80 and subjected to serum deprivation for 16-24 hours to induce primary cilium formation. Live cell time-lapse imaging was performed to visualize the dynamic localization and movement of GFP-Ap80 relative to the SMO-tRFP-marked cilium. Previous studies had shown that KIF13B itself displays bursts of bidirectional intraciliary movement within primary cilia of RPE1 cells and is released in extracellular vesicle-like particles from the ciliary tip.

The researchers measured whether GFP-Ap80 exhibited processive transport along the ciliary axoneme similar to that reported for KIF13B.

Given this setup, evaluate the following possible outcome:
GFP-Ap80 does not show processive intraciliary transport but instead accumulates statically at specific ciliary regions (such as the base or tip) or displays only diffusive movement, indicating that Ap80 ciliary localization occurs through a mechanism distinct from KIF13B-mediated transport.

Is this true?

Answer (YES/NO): YES